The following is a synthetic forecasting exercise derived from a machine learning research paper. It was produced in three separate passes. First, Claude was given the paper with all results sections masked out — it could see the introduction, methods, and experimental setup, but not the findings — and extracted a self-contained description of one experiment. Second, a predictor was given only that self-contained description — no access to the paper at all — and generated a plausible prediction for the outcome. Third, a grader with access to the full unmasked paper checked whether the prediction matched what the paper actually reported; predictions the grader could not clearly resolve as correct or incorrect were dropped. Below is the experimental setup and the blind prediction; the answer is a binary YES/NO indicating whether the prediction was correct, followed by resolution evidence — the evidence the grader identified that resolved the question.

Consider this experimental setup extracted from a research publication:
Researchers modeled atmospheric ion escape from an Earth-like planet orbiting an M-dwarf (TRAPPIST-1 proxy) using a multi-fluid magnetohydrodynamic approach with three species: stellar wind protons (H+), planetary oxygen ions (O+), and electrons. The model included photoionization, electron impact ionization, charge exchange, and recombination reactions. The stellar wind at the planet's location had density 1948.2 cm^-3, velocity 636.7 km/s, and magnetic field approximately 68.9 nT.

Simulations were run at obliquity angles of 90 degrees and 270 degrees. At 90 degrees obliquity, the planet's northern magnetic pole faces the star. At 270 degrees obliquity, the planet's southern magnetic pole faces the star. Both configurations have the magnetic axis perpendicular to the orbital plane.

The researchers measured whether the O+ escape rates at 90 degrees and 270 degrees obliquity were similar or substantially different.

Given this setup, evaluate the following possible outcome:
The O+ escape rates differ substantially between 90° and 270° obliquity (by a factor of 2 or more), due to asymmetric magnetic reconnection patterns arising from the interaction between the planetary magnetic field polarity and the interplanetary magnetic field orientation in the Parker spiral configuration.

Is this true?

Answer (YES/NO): NO